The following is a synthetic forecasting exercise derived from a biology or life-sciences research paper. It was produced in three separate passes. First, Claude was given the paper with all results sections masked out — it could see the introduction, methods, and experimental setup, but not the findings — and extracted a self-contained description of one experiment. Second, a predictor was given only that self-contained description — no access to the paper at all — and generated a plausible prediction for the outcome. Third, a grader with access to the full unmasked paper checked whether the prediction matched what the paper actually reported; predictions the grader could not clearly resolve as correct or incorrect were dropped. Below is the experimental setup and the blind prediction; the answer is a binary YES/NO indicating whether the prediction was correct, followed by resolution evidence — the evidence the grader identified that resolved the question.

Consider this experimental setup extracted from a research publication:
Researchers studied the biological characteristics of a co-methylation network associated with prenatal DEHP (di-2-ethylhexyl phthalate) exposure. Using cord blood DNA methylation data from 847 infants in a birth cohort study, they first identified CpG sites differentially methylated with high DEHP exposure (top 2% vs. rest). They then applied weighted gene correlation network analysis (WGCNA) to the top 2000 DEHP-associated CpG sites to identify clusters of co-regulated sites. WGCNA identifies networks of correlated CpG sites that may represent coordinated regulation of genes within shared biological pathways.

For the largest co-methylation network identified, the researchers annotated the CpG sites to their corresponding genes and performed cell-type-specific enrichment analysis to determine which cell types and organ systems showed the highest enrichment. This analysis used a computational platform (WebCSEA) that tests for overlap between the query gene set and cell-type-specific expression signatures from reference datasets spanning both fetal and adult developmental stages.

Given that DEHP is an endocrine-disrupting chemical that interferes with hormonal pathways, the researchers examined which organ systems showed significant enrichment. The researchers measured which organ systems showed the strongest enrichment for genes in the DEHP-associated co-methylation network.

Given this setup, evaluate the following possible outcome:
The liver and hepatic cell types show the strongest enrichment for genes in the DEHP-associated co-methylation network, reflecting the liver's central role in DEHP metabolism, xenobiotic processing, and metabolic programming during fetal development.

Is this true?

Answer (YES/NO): NO